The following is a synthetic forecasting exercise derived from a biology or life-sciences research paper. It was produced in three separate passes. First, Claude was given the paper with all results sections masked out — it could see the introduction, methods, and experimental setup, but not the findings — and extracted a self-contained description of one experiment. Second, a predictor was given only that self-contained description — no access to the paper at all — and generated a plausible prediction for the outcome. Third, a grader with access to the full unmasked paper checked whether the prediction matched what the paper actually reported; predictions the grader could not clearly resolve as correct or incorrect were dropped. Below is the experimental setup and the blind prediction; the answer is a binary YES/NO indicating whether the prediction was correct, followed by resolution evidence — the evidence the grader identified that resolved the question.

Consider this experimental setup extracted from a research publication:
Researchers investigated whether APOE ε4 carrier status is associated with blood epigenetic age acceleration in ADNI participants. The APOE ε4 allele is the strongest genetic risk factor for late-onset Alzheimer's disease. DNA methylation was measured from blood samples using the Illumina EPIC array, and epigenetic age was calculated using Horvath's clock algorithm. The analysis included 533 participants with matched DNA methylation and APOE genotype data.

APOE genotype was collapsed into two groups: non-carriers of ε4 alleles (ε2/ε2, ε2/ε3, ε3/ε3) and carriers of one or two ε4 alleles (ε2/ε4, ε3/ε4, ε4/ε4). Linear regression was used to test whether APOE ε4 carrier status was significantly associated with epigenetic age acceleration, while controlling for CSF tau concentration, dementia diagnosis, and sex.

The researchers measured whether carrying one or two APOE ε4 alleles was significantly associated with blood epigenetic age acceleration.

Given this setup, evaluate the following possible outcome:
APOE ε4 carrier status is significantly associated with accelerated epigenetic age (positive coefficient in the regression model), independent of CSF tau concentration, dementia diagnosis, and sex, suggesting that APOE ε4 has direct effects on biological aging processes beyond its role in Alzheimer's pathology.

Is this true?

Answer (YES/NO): NO